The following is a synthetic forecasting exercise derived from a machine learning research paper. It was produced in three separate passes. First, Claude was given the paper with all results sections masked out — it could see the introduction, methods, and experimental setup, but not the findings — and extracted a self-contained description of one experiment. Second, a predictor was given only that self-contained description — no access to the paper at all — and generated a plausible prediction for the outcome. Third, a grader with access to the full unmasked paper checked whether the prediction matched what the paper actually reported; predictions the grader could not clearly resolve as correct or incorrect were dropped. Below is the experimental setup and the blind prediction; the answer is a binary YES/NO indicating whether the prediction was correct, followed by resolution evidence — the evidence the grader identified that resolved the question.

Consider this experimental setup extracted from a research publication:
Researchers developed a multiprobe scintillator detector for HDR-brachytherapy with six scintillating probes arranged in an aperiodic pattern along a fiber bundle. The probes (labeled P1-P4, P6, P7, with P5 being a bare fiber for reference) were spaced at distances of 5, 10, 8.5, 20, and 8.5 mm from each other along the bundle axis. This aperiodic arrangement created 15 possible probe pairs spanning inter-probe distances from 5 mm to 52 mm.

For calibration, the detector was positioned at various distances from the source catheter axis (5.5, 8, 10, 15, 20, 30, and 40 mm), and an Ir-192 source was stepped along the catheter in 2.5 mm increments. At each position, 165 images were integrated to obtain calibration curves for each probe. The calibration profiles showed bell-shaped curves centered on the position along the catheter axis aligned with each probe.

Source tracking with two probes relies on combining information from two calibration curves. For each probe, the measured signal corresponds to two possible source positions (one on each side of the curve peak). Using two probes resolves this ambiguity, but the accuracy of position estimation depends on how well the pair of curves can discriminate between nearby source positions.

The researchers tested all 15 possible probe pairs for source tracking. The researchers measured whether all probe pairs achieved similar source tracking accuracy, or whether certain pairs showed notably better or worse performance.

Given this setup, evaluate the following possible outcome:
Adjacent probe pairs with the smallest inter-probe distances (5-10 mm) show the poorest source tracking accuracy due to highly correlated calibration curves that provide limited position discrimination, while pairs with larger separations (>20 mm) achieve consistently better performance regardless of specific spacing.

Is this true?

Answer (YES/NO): NO